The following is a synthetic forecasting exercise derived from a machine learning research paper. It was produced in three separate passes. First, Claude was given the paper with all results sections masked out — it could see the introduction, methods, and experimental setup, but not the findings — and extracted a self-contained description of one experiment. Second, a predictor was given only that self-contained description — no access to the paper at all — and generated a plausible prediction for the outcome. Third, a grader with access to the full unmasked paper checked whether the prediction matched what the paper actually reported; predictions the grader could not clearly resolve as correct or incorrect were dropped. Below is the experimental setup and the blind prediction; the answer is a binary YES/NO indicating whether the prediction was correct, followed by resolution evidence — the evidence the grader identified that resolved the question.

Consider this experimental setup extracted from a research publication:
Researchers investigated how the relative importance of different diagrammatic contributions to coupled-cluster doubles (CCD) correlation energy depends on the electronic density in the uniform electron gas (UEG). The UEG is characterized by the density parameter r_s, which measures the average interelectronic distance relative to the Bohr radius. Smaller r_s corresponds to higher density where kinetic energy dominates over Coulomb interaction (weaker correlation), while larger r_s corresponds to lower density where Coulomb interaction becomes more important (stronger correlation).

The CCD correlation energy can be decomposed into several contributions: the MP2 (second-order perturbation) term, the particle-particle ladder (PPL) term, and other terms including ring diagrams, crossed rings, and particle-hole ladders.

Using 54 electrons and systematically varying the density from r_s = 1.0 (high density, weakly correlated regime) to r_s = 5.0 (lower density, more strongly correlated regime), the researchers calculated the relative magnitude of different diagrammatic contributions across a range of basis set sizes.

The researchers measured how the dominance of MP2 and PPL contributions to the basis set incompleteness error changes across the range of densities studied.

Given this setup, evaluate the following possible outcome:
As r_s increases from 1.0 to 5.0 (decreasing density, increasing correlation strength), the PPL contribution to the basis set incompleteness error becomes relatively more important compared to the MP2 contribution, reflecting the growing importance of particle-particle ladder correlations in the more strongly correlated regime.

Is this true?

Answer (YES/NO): YES